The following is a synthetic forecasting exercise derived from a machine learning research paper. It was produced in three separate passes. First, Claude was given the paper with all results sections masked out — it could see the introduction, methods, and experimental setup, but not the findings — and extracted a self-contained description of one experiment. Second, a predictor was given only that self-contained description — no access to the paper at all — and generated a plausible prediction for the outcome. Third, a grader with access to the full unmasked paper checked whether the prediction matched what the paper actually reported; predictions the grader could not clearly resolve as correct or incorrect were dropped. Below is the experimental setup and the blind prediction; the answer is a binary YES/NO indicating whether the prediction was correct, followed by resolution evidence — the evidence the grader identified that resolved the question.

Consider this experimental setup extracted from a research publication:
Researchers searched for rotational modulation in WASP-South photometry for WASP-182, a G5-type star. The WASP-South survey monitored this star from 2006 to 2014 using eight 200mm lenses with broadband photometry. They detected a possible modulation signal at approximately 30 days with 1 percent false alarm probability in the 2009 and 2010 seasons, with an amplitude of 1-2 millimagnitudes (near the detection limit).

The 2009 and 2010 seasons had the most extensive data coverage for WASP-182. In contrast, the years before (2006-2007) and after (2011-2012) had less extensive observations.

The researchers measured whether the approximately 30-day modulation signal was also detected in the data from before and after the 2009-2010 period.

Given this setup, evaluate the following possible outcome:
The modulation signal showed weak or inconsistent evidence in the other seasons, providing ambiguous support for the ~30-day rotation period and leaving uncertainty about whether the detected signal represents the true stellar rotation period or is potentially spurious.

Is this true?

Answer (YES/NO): NO